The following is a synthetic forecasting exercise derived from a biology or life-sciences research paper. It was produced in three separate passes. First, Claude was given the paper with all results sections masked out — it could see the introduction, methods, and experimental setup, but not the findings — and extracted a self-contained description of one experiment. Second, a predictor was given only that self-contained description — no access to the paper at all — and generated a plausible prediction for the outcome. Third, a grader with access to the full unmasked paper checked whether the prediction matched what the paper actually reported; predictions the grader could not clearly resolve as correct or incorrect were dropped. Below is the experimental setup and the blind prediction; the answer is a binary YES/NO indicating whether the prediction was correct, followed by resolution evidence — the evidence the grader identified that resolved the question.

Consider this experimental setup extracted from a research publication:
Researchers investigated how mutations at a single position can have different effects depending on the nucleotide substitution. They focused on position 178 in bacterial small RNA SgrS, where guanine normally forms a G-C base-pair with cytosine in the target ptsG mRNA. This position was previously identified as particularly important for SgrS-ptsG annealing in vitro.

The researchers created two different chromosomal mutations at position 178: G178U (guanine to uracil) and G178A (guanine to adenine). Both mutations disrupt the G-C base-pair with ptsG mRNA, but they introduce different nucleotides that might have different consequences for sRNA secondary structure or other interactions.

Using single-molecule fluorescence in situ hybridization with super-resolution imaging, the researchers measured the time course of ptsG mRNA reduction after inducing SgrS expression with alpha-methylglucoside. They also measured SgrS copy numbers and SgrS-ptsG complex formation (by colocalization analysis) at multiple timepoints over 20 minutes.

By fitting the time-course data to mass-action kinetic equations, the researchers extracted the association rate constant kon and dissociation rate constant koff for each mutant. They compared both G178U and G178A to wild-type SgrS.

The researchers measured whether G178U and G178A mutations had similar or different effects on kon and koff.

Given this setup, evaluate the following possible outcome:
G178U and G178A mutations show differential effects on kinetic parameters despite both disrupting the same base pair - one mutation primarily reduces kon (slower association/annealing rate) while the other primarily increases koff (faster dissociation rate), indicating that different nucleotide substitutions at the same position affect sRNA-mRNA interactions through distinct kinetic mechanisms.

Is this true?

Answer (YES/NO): NO